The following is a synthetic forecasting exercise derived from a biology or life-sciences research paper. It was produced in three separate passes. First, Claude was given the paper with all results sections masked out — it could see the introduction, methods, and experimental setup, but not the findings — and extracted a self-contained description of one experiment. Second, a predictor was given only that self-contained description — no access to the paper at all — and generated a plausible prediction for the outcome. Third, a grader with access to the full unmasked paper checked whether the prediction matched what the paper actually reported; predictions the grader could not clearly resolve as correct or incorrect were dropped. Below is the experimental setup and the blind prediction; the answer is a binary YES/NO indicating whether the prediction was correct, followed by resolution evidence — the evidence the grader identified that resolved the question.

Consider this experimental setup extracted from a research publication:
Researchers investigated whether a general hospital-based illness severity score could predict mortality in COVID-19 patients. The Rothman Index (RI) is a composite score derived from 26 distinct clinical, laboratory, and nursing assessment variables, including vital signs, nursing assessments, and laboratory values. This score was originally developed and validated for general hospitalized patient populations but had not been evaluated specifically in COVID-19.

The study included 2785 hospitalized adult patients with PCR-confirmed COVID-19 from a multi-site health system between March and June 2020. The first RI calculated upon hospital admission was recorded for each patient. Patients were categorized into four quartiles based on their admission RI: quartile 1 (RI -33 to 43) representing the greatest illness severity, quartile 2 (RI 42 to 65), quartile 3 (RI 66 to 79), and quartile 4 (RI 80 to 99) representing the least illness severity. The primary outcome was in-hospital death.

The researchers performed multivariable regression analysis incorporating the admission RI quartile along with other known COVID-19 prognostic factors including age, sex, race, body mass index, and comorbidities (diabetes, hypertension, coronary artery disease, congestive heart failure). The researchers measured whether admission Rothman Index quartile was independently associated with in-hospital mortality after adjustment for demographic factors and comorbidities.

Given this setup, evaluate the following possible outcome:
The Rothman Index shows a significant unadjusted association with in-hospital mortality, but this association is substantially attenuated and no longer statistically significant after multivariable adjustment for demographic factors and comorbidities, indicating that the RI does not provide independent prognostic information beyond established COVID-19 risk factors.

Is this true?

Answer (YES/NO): NO